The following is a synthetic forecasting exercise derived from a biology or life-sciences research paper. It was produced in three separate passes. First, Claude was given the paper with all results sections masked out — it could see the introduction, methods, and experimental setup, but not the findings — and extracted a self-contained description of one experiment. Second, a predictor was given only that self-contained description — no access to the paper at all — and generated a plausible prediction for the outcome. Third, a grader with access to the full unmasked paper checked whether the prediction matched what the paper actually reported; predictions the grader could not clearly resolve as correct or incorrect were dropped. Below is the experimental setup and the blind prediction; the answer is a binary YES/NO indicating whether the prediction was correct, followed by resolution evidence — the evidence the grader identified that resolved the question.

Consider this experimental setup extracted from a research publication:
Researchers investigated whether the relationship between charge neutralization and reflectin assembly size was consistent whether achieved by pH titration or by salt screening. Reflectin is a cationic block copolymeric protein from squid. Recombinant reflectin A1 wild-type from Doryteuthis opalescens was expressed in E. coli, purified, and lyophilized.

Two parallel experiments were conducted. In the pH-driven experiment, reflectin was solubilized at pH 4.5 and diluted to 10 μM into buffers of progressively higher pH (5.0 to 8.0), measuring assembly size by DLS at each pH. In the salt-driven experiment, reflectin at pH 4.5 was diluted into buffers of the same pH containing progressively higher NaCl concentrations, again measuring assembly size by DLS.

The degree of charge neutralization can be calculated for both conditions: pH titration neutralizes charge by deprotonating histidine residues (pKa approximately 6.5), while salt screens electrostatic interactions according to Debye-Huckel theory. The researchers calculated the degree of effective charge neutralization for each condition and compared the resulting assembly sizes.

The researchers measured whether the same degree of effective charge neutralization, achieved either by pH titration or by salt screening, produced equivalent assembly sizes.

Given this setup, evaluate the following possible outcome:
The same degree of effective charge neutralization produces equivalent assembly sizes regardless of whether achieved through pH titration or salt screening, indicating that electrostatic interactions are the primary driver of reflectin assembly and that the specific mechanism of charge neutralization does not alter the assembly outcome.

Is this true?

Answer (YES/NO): YES